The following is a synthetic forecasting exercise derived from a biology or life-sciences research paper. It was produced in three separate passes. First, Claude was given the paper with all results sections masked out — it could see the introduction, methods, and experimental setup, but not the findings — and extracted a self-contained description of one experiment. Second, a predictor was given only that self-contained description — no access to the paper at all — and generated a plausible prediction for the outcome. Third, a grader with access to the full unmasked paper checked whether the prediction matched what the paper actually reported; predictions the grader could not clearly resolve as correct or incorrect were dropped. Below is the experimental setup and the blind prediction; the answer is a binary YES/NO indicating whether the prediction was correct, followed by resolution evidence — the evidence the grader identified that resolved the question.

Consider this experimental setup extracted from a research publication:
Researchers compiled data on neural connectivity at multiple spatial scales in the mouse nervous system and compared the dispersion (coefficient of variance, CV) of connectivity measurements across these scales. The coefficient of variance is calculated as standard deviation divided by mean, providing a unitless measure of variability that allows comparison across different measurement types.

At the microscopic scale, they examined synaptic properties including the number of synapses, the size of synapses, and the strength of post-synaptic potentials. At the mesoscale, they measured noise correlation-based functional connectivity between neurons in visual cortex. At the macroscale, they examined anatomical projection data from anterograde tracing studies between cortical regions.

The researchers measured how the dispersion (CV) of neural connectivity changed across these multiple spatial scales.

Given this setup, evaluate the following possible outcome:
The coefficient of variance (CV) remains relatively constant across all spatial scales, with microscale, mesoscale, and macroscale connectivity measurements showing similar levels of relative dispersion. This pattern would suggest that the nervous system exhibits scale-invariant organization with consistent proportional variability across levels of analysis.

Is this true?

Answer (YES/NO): NO